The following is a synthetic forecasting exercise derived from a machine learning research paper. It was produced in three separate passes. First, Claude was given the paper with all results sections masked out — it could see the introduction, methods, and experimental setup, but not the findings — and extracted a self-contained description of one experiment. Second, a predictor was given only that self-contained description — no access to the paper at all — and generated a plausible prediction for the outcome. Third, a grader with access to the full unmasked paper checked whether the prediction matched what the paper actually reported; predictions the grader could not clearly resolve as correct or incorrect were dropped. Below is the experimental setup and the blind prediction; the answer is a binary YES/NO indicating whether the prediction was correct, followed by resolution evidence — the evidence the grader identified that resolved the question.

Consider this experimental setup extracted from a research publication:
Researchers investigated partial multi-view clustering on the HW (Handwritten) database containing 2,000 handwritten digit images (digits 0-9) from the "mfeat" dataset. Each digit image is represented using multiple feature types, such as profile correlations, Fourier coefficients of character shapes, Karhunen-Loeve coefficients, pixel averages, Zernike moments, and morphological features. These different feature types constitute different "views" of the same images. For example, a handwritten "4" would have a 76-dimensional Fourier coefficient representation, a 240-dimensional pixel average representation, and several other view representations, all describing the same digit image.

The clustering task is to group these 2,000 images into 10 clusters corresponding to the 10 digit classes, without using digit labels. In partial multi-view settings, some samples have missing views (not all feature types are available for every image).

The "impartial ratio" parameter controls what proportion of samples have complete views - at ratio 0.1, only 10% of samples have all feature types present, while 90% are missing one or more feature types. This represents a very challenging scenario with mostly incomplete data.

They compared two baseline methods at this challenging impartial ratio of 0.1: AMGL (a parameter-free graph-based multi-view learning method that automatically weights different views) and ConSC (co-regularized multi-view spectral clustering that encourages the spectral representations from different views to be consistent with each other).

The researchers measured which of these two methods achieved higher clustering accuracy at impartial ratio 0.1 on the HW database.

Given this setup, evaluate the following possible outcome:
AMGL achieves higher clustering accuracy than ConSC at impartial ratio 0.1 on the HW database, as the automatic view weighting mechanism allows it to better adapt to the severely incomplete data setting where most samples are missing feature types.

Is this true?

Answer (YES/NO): YES